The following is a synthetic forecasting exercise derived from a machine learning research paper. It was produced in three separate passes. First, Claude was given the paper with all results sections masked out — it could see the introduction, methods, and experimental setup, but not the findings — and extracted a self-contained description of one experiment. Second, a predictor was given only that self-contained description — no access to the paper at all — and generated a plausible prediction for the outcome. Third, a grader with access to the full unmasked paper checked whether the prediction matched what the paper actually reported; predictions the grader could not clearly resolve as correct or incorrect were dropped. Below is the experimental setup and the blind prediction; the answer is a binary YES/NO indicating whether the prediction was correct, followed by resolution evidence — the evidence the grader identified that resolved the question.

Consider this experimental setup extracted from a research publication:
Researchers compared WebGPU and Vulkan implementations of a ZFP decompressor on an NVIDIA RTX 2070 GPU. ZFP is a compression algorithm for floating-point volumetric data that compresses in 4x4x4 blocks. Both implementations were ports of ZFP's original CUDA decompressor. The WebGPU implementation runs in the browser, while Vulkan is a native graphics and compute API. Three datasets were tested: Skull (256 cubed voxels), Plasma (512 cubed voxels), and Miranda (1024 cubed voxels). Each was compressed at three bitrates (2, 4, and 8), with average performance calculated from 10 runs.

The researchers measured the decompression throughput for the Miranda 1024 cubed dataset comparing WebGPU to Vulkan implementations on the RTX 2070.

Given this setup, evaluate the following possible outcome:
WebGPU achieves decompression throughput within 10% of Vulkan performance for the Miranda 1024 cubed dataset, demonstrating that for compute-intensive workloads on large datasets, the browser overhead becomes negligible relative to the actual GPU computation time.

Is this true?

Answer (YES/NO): NO